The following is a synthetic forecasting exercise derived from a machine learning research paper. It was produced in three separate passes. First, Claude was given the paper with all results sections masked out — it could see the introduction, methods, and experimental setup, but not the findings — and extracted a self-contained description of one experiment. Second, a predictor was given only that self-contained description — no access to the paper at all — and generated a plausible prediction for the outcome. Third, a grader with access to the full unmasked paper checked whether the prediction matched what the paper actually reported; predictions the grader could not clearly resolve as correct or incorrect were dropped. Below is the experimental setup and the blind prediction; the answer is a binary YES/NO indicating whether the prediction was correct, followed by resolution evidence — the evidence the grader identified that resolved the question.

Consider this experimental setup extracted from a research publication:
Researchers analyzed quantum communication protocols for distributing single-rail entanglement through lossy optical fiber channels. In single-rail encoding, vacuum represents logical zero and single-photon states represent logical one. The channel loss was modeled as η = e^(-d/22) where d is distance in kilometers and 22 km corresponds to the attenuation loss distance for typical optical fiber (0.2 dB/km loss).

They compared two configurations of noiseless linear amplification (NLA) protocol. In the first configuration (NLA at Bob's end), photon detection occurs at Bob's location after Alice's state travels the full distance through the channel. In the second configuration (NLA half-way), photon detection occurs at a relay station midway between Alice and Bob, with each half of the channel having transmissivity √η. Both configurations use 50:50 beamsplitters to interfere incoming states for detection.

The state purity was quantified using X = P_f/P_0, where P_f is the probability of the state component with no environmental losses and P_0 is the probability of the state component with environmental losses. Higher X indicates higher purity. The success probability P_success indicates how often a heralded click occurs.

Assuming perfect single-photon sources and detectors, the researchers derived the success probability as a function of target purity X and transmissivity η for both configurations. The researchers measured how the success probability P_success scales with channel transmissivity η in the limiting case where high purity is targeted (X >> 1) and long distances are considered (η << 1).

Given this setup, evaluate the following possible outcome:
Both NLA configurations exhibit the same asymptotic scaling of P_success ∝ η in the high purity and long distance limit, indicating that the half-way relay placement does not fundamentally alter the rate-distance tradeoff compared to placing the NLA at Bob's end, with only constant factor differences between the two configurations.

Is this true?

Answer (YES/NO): NO